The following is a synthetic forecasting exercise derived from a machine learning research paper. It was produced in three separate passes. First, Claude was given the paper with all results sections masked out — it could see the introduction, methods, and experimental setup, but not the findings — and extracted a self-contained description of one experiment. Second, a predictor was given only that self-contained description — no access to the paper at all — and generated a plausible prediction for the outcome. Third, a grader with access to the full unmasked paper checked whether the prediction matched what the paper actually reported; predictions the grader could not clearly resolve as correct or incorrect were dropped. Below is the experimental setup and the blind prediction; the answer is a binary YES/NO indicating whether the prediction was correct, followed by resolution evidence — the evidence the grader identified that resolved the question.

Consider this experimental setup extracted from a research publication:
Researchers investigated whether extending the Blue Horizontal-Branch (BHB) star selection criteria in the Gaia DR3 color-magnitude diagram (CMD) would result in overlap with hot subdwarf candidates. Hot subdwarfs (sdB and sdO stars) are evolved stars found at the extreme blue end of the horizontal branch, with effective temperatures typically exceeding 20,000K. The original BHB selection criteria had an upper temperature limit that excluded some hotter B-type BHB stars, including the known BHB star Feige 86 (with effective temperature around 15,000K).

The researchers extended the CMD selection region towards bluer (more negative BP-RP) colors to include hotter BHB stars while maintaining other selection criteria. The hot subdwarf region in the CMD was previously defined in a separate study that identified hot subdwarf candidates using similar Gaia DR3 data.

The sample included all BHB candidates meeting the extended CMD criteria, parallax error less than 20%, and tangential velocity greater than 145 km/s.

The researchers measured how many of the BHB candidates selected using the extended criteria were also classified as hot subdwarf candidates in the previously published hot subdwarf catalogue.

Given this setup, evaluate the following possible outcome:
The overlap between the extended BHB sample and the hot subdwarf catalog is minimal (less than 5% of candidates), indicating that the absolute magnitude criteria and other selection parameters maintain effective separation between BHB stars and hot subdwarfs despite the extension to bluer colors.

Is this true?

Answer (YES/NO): YES